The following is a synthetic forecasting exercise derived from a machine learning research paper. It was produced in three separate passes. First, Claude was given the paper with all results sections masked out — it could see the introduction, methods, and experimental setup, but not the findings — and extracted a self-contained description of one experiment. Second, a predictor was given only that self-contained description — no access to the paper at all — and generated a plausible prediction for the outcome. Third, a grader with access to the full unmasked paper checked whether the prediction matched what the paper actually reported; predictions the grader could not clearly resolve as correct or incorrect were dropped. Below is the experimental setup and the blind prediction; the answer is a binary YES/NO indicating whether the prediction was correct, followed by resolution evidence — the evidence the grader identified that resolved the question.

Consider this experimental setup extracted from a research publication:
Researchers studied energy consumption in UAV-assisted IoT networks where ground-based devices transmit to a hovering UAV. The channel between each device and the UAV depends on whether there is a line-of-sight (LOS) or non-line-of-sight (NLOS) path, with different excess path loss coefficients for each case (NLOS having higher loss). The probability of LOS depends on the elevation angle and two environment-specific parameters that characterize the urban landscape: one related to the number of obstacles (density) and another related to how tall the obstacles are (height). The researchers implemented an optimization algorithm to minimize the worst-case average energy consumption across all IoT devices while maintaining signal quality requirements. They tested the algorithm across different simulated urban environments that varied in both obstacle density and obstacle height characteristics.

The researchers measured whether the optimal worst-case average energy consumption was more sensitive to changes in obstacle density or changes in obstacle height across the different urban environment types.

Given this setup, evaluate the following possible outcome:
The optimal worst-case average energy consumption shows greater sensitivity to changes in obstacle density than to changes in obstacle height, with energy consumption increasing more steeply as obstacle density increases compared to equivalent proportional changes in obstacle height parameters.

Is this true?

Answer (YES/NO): NO